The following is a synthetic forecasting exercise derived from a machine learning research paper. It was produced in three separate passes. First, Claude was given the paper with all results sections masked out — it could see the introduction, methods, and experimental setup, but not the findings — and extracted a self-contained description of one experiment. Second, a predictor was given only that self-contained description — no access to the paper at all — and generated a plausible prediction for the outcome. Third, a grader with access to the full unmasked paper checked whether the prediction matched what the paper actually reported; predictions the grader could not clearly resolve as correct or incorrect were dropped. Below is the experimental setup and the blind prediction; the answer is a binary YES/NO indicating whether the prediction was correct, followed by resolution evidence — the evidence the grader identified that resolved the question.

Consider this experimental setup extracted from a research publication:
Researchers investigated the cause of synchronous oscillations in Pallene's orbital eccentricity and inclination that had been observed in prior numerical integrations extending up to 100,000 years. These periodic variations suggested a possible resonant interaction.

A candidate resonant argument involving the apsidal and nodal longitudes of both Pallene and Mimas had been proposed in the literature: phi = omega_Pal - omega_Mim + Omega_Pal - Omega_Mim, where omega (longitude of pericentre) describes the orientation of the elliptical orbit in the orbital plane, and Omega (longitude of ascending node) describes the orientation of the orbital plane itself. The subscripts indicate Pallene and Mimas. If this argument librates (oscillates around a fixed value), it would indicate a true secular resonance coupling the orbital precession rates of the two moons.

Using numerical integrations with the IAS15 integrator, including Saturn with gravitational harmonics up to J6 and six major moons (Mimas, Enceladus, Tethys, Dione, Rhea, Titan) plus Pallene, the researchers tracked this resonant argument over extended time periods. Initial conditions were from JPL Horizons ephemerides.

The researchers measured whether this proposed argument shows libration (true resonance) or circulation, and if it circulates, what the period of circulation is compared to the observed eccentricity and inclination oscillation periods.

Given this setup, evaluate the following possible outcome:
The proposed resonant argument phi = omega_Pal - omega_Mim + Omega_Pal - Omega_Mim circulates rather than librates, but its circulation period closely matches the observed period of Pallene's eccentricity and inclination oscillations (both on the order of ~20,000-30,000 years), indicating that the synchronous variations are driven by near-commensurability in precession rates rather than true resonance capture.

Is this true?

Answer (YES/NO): NO